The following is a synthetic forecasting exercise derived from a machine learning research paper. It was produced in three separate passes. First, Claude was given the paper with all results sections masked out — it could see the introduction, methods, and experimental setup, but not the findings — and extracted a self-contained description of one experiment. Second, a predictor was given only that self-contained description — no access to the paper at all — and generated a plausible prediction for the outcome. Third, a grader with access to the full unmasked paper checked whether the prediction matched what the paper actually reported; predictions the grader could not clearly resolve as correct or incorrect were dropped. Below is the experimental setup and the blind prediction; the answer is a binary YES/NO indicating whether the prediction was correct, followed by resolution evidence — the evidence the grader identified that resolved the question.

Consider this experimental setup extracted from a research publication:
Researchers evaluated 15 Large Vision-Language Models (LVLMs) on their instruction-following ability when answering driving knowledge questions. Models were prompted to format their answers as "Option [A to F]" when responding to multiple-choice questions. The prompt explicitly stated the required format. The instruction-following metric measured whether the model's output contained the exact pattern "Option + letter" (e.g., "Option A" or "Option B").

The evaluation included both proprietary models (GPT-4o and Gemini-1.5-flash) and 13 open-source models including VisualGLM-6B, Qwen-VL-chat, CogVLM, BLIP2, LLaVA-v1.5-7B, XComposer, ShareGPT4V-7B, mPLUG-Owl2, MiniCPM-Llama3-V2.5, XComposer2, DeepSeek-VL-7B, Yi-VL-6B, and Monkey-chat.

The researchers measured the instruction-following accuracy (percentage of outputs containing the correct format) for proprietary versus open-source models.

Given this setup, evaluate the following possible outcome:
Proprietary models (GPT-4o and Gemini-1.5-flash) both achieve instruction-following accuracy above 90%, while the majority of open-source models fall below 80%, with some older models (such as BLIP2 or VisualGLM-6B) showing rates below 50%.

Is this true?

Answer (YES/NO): NO